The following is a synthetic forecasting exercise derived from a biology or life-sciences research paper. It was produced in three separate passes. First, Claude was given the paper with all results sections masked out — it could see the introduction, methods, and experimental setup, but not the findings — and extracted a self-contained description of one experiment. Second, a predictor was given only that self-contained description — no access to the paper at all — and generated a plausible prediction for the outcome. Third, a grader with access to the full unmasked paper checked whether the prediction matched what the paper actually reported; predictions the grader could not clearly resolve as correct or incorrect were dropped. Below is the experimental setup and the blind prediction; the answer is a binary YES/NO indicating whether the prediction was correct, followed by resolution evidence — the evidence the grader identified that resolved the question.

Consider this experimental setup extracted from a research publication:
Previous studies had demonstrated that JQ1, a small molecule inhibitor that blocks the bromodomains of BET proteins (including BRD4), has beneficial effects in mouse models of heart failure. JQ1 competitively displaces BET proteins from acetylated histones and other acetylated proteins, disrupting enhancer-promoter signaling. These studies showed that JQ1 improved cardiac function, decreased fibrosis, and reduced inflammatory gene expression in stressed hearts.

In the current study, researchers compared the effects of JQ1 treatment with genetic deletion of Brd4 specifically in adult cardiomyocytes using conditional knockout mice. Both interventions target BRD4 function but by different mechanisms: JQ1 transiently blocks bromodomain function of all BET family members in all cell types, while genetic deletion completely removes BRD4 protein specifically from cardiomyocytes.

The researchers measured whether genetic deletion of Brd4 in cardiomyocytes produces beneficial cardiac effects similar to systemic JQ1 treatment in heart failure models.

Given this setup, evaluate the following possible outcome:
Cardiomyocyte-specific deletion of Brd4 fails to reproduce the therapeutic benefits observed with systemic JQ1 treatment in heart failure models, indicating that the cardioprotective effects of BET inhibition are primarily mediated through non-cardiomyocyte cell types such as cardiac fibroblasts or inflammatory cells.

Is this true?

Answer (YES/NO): YES